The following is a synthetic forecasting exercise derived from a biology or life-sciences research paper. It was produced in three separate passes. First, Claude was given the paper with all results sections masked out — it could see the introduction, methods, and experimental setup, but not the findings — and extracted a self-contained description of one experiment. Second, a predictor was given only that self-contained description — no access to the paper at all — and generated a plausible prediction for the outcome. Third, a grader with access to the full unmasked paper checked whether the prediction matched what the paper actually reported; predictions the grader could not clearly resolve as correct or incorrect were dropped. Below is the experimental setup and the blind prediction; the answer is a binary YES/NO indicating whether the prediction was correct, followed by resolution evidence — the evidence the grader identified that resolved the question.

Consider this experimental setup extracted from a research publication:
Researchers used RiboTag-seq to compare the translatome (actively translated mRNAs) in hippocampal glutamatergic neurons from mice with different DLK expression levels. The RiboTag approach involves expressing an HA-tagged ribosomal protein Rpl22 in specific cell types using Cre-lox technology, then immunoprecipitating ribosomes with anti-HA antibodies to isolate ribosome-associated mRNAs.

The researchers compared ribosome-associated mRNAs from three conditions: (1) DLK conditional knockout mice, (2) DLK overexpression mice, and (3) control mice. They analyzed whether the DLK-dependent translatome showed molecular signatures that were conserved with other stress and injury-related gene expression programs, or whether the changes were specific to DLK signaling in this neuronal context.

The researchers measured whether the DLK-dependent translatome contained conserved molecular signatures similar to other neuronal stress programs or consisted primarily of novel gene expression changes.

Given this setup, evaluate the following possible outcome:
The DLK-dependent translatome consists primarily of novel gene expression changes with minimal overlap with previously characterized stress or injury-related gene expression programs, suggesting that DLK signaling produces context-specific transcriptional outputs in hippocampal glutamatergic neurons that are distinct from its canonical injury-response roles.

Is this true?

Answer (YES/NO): NO